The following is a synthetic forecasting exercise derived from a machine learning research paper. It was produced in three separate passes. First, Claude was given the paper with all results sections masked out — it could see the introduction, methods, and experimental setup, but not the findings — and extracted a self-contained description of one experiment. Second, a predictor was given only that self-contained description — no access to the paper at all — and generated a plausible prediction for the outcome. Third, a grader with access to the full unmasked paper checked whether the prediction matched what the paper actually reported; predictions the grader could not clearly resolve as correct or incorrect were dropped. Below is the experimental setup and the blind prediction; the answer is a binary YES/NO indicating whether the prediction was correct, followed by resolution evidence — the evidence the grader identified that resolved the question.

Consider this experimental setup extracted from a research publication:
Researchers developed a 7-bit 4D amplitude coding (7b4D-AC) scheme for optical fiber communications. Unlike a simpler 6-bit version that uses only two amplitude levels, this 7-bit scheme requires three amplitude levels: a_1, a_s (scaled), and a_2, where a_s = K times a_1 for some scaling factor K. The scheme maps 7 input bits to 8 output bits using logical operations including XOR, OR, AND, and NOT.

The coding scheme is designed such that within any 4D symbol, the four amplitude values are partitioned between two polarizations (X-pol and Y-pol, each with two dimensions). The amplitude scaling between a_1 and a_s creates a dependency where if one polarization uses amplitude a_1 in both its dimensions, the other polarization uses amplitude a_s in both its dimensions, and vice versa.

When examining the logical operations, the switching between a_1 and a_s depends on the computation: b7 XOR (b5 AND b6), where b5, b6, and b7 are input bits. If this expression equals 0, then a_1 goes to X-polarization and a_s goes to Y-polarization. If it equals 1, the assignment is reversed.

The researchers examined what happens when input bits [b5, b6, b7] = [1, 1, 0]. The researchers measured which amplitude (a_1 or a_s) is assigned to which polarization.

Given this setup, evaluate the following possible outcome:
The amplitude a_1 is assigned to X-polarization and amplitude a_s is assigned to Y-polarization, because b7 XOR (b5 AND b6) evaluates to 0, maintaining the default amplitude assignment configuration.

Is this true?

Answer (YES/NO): NO